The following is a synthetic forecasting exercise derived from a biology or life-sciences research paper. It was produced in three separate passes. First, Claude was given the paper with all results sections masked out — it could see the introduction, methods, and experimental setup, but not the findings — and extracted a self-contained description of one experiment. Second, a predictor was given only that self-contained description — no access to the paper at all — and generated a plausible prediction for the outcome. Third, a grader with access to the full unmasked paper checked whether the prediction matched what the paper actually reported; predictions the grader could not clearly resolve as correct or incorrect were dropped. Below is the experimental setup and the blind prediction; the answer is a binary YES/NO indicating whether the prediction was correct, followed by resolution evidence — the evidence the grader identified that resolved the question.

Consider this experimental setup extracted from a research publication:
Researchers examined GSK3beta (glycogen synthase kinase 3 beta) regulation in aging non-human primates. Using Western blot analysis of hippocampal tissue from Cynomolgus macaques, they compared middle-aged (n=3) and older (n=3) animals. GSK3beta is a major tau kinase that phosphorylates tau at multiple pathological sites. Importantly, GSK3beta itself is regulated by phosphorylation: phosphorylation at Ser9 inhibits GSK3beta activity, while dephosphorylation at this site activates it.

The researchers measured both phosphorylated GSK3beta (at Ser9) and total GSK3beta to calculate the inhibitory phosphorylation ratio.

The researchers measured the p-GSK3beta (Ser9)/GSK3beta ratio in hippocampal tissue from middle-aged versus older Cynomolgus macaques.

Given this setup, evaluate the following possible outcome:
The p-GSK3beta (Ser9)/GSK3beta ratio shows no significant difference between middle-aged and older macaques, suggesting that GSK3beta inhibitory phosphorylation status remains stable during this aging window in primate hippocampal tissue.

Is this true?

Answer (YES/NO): YES